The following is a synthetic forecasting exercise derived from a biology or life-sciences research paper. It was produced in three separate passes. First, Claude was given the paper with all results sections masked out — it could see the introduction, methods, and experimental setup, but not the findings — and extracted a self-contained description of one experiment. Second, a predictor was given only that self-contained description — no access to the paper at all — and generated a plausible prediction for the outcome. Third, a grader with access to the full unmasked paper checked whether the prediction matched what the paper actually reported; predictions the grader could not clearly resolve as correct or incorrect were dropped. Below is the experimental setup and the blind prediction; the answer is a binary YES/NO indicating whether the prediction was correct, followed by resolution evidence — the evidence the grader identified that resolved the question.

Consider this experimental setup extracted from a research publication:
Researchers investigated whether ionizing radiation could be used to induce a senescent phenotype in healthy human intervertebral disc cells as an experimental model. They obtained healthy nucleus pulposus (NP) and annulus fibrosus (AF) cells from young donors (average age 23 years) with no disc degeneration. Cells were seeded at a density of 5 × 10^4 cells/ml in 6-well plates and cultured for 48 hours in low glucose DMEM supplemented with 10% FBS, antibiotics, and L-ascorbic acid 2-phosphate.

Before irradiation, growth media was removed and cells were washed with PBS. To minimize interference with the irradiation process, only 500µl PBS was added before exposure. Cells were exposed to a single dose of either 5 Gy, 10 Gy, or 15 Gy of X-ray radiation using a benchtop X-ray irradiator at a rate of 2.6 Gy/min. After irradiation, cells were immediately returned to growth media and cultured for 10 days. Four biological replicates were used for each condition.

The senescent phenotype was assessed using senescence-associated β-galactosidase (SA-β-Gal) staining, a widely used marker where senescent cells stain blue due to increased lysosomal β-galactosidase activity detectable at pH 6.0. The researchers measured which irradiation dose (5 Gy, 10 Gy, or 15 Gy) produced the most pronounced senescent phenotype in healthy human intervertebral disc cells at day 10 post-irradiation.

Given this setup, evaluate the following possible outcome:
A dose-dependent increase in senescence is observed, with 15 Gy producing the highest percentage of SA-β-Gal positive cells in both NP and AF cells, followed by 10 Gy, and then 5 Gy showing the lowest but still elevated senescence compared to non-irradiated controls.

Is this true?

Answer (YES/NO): NO